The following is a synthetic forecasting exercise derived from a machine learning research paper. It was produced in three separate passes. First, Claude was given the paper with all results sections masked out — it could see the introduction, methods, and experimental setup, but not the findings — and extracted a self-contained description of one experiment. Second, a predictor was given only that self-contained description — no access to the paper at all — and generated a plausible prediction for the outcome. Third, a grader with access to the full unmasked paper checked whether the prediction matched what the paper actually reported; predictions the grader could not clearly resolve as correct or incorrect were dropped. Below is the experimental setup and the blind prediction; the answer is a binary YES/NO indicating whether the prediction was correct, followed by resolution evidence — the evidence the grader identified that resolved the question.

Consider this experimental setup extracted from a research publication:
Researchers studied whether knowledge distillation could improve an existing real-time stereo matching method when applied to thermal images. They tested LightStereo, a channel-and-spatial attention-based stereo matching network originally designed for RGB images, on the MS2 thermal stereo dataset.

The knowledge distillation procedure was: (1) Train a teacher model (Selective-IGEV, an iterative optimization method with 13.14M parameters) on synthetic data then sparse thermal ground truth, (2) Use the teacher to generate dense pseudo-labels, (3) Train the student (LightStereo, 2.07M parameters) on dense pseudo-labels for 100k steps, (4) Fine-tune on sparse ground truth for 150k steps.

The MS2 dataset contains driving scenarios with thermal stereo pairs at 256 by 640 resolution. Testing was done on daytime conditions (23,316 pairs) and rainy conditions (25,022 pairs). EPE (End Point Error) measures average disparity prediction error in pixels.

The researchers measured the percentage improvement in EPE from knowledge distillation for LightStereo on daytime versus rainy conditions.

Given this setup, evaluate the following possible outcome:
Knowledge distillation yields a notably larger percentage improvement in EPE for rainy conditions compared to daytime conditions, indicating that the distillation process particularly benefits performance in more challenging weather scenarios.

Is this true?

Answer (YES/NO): NO